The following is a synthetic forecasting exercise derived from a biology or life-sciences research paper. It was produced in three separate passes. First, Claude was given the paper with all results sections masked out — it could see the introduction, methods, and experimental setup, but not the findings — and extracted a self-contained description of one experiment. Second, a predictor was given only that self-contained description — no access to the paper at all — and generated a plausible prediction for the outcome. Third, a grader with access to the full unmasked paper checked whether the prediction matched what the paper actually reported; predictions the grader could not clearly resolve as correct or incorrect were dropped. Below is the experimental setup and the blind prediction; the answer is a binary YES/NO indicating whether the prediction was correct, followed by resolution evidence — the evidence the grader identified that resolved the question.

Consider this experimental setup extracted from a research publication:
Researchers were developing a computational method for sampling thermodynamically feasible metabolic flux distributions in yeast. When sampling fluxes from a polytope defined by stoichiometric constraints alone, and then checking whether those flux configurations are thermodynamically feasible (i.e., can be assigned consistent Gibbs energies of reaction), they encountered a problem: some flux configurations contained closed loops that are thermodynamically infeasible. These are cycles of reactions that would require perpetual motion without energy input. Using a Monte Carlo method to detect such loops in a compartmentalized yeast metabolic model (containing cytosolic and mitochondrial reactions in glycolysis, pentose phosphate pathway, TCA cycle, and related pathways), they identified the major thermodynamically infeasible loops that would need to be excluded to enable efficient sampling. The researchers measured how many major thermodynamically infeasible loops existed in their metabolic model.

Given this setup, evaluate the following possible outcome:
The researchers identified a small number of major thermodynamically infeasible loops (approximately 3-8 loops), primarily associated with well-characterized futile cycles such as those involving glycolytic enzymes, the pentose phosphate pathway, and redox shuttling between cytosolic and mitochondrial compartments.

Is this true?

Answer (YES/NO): YES